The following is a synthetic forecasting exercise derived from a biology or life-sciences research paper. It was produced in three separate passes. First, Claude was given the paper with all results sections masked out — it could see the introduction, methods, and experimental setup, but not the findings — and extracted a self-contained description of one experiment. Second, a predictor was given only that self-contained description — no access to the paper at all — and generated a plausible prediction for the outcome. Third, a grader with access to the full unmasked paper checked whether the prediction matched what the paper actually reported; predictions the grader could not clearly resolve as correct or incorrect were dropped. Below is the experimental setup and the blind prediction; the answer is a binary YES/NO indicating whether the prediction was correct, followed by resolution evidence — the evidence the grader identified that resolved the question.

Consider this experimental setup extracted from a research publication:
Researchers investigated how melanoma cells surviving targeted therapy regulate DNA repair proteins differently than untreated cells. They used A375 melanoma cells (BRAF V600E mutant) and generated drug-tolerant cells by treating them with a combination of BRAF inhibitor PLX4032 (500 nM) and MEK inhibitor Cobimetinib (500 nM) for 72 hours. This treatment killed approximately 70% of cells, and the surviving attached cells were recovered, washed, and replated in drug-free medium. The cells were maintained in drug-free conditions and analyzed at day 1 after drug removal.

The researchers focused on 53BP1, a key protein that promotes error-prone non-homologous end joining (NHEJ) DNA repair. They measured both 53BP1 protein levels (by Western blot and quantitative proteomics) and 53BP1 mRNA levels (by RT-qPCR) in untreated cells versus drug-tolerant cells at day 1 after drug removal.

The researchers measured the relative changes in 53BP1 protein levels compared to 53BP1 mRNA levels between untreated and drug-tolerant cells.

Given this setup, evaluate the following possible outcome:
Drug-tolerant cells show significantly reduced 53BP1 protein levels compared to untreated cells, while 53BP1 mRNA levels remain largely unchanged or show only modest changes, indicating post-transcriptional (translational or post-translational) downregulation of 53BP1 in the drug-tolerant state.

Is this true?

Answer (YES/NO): NO